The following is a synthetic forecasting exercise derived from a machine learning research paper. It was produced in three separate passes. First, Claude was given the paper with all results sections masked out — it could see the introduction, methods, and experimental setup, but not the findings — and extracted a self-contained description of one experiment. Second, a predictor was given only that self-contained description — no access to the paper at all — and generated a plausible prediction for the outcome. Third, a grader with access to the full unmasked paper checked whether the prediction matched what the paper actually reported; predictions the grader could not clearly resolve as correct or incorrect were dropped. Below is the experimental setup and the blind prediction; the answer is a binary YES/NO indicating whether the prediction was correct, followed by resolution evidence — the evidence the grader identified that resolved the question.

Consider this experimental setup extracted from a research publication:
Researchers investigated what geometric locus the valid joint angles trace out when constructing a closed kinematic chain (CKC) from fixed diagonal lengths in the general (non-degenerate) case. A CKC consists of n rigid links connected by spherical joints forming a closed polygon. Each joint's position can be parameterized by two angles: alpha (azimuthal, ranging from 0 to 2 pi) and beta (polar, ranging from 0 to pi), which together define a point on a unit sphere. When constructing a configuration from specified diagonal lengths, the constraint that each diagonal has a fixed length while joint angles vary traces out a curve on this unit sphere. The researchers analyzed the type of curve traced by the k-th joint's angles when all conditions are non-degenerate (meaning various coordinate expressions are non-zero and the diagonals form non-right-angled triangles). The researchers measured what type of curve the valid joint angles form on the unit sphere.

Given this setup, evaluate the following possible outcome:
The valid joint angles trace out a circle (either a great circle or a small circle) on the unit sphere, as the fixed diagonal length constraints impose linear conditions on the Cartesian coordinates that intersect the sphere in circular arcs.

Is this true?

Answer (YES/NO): YES